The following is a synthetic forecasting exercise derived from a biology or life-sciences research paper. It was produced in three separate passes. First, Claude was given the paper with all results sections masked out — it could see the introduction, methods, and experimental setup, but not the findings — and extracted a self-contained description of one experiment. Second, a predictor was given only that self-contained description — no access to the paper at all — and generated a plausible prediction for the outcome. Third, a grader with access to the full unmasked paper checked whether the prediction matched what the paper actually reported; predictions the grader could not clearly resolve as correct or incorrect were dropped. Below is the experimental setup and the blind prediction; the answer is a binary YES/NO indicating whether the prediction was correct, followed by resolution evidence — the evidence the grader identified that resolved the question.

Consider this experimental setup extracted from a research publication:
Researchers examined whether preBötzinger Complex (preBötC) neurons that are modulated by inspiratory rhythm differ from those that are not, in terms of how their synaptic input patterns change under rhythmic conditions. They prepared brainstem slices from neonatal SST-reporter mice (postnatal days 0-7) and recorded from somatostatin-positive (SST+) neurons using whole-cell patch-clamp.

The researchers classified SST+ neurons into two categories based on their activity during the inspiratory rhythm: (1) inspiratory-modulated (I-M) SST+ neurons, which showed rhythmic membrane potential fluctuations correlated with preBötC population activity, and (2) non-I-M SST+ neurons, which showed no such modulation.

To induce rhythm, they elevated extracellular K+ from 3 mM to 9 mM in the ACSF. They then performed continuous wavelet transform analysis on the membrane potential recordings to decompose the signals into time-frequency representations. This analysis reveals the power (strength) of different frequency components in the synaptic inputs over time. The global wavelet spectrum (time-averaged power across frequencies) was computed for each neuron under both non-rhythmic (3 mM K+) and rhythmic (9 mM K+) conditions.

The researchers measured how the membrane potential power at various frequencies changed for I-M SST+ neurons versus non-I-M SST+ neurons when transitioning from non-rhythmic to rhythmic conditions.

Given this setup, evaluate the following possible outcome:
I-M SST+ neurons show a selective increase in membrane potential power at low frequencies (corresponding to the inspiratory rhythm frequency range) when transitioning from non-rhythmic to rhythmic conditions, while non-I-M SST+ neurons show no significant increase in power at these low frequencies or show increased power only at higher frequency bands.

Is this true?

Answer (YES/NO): NO